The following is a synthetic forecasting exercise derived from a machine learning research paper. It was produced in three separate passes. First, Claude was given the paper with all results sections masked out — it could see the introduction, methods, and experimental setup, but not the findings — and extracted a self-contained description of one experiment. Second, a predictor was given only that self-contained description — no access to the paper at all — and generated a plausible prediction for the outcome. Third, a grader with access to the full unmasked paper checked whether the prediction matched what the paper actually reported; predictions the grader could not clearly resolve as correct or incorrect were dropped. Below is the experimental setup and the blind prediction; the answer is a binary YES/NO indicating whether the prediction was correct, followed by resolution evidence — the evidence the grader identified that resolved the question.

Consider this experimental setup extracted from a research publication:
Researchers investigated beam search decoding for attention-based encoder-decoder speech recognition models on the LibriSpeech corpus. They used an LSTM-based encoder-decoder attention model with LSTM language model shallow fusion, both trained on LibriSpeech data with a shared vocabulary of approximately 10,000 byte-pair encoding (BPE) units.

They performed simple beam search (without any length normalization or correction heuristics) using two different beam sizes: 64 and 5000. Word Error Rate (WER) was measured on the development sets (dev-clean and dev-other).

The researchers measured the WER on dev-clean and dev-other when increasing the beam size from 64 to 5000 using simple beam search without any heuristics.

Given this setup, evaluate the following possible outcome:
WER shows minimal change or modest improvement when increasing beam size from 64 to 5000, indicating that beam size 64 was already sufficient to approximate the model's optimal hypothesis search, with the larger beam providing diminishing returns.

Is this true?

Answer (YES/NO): NO